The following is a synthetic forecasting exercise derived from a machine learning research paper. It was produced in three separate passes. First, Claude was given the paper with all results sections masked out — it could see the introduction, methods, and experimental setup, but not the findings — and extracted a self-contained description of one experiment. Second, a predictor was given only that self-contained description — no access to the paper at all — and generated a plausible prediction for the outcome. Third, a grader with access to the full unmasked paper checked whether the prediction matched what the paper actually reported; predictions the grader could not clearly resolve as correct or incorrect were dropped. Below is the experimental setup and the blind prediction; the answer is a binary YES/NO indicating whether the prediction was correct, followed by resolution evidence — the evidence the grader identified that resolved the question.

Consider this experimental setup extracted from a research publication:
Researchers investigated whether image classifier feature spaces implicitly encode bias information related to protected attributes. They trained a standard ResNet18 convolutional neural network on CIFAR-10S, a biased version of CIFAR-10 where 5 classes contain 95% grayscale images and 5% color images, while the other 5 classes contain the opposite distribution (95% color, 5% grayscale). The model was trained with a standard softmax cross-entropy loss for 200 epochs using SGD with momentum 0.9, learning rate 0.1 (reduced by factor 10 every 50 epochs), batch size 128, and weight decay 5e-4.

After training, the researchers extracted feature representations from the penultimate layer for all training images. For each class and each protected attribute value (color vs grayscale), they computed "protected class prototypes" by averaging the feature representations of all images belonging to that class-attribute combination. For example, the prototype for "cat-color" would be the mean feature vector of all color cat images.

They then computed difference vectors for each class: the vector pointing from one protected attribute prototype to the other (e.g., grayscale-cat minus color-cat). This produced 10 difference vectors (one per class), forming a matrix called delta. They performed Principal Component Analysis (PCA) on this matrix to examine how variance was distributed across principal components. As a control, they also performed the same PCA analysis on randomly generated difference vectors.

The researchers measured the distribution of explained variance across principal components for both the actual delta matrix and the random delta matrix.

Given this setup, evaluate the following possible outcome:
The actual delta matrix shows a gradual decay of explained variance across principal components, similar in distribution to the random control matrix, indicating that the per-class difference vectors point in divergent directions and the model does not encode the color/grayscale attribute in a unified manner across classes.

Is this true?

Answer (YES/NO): NO